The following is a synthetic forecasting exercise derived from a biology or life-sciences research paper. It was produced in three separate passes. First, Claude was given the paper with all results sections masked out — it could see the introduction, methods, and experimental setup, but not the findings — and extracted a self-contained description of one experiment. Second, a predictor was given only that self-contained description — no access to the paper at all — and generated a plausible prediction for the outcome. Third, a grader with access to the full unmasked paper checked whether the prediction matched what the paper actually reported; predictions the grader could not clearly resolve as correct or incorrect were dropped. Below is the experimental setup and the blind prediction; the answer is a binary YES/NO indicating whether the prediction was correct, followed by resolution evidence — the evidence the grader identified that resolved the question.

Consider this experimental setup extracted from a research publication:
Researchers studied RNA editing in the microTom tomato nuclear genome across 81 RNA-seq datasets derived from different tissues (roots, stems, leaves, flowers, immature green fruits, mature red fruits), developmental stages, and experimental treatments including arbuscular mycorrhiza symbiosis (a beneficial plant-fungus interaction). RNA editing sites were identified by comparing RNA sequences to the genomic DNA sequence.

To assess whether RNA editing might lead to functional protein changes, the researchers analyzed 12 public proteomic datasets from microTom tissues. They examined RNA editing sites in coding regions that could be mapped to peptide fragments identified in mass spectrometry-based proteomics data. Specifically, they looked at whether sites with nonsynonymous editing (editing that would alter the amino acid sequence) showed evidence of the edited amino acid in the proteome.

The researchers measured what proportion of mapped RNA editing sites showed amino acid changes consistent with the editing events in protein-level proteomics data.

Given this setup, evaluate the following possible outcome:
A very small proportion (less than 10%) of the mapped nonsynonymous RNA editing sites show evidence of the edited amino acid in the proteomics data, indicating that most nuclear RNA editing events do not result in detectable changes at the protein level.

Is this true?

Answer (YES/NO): NO